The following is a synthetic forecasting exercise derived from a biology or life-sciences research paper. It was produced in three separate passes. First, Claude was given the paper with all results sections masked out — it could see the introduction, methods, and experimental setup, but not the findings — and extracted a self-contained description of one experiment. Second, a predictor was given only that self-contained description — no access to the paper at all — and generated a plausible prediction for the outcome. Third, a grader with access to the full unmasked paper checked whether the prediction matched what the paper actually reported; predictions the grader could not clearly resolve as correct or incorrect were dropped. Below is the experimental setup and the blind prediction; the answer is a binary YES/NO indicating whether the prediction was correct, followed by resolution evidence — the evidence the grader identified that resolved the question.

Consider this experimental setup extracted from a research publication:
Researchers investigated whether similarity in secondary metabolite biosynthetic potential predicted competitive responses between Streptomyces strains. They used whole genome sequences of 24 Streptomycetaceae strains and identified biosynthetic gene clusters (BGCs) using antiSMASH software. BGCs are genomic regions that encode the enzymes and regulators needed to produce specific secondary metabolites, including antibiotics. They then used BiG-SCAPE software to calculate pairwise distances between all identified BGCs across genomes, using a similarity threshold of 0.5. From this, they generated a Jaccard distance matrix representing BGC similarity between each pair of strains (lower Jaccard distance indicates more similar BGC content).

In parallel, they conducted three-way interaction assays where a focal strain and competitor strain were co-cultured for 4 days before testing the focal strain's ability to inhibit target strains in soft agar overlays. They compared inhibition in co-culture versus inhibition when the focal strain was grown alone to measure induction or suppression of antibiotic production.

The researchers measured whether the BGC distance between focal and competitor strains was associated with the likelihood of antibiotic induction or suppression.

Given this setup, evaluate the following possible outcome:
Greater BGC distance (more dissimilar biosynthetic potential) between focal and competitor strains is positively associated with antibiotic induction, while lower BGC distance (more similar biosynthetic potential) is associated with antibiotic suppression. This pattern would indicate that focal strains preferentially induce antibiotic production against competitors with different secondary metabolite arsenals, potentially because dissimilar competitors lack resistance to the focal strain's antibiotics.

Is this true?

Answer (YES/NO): NO